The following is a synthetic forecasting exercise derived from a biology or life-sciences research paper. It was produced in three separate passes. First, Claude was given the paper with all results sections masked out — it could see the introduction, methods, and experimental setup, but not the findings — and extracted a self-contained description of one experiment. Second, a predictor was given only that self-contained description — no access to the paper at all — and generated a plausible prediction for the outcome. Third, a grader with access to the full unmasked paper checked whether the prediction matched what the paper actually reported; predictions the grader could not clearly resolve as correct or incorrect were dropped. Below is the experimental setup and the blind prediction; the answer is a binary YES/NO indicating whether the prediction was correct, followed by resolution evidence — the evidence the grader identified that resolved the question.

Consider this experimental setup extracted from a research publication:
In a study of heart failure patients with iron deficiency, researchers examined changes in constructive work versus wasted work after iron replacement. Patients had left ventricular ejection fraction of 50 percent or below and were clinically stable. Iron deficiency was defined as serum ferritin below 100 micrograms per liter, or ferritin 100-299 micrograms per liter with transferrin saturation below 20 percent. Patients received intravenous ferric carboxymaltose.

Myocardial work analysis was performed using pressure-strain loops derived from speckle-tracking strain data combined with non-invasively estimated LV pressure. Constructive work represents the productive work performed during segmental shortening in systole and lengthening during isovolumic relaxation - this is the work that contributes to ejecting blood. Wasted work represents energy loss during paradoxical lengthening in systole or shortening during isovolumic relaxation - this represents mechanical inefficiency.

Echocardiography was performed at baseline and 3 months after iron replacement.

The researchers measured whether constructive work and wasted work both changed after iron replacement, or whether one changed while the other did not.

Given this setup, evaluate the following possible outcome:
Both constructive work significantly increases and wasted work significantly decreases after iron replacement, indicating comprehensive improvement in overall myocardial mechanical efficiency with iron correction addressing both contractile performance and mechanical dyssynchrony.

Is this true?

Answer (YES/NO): NO